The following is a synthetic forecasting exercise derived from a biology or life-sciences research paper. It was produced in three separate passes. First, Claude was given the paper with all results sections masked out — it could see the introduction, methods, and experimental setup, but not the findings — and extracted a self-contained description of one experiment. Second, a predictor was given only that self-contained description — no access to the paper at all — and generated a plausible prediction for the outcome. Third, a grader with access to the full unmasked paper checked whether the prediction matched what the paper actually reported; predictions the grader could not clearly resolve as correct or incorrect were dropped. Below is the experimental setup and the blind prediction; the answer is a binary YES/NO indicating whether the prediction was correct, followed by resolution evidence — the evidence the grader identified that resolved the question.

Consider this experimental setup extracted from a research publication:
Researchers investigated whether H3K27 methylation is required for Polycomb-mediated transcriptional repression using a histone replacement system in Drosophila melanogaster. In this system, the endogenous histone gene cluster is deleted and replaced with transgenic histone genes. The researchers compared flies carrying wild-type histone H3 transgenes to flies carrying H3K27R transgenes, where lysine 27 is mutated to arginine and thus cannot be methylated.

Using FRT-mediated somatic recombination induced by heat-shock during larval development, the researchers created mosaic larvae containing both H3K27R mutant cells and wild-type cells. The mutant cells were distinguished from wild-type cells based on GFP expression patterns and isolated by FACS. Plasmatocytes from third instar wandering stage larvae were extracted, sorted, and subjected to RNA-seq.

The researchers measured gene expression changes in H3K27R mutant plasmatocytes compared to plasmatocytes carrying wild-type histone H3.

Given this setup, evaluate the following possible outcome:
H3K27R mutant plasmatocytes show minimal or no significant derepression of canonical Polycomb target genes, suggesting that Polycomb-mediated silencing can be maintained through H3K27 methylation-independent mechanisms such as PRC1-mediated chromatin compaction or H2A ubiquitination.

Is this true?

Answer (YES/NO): NO